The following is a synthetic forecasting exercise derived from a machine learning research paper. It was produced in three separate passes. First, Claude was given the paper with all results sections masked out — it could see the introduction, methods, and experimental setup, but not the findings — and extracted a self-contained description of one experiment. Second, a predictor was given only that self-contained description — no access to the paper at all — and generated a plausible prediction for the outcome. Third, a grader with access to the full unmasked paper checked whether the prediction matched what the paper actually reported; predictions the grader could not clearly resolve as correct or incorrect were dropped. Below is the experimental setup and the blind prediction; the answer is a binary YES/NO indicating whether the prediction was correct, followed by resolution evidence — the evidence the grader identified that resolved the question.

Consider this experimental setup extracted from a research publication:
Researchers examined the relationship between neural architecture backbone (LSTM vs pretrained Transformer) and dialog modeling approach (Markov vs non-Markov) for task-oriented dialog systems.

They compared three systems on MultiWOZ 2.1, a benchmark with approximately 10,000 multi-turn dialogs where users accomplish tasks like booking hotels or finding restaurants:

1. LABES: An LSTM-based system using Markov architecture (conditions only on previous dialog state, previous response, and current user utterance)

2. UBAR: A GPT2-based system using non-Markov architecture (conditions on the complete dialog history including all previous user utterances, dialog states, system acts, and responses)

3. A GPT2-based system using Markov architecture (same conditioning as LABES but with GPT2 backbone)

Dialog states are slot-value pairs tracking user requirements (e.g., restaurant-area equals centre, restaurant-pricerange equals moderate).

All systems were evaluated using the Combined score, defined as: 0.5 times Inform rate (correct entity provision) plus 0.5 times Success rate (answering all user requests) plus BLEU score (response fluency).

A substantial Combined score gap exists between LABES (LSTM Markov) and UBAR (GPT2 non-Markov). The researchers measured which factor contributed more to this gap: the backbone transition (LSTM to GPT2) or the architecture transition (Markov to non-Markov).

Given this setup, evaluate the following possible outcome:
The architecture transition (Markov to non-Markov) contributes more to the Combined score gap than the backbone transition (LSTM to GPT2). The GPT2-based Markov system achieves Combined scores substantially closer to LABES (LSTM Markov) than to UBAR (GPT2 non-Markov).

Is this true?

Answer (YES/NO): NO